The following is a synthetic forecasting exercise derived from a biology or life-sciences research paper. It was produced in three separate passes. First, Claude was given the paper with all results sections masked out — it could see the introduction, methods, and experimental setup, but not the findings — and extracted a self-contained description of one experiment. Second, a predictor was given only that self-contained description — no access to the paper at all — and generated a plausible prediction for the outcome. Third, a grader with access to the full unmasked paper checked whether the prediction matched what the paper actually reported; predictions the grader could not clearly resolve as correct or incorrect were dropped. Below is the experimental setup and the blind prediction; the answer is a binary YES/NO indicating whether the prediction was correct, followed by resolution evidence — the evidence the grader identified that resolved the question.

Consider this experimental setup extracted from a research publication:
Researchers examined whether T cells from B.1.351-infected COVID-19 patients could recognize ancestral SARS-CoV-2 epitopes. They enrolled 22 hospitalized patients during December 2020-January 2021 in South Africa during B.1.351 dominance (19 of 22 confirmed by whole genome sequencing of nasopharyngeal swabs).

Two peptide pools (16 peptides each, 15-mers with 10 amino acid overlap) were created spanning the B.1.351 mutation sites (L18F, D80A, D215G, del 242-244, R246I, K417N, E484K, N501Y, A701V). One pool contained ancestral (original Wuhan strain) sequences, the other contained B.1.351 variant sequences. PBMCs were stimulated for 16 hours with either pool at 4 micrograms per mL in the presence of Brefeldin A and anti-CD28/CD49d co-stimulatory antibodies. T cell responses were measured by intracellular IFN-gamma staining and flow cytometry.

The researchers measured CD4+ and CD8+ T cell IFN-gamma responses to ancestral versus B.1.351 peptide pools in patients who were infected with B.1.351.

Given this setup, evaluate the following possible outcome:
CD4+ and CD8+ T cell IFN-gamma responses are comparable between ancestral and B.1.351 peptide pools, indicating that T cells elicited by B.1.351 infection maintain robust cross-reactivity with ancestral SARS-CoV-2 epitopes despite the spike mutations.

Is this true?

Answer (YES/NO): NO